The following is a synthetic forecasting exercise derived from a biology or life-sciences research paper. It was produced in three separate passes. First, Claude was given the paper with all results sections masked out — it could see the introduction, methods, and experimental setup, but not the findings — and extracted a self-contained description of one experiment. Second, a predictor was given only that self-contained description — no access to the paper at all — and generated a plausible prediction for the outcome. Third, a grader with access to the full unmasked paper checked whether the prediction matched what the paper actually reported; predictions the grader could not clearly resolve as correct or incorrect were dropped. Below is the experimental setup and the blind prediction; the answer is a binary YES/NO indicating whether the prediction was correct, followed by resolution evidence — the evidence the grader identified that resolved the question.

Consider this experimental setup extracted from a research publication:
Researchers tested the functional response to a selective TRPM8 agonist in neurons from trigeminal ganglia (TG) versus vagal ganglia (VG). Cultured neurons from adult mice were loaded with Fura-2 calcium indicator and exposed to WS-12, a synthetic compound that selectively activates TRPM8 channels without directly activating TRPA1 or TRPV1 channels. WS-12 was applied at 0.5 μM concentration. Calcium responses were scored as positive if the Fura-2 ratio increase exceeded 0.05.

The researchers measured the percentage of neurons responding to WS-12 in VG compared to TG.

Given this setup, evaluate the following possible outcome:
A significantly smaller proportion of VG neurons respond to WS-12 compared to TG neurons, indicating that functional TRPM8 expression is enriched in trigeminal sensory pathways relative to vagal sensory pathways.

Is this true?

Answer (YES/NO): YES